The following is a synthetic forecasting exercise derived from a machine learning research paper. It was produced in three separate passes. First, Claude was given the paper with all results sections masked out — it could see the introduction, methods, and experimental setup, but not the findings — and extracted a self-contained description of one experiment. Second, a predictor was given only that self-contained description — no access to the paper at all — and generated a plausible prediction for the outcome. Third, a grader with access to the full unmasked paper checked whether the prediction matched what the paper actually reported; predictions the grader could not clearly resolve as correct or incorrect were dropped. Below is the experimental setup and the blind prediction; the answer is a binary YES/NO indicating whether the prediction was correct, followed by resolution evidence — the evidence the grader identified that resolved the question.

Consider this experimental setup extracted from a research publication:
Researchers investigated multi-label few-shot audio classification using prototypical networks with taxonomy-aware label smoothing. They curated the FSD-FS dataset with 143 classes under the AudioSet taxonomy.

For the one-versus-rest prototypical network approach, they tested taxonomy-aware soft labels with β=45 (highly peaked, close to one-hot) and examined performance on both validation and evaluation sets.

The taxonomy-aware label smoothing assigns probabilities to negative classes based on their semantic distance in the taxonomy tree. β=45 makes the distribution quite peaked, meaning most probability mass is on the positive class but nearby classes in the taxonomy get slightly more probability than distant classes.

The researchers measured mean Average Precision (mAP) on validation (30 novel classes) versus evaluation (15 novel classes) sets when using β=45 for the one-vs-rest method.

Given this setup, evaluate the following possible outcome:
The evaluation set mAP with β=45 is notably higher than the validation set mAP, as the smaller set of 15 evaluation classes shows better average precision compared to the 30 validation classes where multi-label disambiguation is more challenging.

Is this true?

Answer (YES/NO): NO